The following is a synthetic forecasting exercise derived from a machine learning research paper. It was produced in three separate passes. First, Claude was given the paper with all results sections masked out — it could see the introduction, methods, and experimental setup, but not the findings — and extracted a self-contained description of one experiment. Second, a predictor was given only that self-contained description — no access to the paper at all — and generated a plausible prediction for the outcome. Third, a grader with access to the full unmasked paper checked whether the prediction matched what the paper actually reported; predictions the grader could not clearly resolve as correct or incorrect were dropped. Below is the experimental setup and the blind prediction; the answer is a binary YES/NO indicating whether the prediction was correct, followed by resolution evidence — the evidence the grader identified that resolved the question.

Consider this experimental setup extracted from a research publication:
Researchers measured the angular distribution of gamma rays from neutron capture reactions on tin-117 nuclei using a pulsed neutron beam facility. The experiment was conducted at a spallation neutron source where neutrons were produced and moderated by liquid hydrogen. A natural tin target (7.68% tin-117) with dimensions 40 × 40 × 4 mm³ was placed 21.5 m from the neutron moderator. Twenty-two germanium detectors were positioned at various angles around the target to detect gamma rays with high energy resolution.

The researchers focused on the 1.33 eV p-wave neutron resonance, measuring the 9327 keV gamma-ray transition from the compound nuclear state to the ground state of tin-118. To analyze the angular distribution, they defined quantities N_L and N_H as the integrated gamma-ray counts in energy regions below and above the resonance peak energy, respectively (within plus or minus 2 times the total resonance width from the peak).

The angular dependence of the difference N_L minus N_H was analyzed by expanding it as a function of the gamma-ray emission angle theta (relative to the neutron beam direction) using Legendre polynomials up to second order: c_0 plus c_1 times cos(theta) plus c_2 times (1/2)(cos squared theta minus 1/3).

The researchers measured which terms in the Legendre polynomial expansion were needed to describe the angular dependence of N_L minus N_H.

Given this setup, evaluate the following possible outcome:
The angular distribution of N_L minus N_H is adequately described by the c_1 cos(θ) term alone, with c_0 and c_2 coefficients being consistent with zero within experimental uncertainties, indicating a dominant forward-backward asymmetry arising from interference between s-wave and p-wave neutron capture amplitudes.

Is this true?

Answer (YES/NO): NO